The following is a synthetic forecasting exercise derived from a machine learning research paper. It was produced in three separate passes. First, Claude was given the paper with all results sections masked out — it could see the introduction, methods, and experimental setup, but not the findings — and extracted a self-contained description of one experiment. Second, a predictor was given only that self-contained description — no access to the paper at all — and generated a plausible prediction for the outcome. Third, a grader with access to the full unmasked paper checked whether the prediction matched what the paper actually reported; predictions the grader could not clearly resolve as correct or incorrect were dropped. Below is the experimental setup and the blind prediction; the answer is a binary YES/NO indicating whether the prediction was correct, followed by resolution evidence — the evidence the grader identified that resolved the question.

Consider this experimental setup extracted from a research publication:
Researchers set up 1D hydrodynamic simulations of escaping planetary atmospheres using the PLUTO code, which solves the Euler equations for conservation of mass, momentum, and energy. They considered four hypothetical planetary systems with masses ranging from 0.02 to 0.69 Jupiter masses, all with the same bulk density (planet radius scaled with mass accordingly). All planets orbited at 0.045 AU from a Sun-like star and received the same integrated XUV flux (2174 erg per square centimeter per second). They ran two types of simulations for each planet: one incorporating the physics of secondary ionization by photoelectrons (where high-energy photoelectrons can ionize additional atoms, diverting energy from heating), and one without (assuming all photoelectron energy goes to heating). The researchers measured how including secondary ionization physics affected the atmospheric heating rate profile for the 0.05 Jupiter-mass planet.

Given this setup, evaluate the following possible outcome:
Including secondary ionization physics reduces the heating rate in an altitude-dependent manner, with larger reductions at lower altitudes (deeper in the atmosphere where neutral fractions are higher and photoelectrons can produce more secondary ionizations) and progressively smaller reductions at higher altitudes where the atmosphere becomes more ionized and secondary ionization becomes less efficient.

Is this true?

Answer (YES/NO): YES